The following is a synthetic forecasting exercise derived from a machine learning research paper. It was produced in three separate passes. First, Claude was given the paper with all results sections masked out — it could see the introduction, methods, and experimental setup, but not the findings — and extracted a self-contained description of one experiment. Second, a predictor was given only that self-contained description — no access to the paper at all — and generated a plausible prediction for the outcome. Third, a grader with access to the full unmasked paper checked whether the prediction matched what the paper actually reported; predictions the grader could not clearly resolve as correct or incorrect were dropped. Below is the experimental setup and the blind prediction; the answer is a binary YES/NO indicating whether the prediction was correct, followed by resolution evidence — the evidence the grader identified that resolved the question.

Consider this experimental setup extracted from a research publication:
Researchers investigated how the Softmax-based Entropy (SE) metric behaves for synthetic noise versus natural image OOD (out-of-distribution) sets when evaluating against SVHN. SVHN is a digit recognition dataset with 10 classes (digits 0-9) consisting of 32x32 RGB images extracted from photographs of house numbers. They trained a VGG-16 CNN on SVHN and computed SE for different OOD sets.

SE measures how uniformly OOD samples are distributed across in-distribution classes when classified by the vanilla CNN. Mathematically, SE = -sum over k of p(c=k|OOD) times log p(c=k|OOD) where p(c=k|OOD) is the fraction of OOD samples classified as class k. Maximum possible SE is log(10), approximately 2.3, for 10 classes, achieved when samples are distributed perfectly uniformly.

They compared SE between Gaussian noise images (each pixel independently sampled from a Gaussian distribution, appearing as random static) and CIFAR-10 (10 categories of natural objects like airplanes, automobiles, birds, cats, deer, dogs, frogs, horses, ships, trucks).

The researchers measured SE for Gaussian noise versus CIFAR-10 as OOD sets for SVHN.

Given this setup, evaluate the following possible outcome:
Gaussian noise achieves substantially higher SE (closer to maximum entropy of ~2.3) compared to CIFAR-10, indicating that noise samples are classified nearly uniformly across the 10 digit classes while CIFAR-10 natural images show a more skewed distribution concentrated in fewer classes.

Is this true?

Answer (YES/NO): NO